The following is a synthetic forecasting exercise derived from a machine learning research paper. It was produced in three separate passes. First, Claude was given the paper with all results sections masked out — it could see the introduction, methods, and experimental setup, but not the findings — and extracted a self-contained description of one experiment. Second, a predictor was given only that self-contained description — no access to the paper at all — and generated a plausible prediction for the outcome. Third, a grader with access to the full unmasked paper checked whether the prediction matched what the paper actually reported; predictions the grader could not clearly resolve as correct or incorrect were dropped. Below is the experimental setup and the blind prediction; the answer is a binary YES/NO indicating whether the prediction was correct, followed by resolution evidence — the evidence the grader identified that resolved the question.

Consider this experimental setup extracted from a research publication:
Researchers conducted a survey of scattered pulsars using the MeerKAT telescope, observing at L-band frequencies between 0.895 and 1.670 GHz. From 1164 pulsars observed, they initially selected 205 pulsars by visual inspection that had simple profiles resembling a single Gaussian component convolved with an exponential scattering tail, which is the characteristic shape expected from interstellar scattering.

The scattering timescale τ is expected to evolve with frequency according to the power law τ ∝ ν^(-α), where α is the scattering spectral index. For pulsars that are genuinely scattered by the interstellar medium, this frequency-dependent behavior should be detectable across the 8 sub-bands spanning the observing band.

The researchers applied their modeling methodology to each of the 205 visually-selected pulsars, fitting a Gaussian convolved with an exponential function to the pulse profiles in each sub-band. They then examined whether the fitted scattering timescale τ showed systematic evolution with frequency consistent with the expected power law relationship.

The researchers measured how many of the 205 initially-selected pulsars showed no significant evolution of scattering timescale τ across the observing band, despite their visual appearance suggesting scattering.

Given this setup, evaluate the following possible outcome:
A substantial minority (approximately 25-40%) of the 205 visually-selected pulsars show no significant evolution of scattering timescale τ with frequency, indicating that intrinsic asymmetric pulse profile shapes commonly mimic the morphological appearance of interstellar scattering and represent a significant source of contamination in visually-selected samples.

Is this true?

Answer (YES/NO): NO